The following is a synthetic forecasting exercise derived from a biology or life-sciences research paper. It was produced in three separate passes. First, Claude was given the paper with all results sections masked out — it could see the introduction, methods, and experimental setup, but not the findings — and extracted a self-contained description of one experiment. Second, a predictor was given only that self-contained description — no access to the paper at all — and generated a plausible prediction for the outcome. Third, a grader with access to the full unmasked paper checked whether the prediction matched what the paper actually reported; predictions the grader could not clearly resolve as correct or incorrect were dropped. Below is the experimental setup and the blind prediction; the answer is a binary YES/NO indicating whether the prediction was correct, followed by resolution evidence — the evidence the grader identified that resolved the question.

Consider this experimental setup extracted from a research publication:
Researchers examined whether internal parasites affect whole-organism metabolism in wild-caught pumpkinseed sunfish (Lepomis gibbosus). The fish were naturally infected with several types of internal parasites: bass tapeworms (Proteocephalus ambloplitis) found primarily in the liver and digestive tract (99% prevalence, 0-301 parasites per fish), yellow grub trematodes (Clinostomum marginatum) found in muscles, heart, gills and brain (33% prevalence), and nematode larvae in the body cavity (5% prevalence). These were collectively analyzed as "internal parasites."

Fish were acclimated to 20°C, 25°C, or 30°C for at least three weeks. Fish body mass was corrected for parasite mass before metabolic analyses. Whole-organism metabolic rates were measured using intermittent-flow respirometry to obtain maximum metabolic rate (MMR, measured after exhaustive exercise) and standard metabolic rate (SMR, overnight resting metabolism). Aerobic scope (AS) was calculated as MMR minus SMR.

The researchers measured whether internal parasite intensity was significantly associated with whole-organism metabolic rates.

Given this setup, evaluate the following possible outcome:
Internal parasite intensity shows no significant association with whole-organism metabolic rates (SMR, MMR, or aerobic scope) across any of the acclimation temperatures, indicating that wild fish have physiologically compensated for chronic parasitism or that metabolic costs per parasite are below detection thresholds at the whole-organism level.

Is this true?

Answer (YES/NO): YES